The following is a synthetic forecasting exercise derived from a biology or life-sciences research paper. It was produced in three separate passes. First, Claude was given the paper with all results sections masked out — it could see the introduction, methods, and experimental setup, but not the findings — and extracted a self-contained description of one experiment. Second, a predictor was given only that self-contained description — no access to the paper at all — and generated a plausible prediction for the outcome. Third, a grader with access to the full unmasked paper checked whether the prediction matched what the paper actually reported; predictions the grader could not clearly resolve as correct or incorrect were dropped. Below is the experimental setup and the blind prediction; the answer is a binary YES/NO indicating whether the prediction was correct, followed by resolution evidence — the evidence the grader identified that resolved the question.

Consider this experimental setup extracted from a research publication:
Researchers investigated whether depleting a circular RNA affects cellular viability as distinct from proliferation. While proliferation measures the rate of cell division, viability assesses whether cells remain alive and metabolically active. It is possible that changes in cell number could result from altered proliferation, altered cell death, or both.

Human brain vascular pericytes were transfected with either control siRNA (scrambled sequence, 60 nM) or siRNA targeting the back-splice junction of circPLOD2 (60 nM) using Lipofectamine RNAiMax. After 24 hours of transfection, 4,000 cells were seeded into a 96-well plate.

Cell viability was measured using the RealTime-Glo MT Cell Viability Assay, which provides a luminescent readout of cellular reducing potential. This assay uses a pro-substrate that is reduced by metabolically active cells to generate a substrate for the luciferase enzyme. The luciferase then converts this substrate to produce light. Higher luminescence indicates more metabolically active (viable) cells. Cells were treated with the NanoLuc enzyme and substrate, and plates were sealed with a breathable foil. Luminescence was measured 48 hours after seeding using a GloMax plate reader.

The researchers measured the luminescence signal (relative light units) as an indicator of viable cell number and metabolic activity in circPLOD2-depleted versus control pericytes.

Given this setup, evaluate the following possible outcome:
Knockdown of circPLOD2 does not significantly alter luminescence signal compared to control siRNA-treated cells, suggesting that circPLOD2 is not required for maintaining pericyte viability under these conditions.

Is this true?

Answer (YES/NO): NO